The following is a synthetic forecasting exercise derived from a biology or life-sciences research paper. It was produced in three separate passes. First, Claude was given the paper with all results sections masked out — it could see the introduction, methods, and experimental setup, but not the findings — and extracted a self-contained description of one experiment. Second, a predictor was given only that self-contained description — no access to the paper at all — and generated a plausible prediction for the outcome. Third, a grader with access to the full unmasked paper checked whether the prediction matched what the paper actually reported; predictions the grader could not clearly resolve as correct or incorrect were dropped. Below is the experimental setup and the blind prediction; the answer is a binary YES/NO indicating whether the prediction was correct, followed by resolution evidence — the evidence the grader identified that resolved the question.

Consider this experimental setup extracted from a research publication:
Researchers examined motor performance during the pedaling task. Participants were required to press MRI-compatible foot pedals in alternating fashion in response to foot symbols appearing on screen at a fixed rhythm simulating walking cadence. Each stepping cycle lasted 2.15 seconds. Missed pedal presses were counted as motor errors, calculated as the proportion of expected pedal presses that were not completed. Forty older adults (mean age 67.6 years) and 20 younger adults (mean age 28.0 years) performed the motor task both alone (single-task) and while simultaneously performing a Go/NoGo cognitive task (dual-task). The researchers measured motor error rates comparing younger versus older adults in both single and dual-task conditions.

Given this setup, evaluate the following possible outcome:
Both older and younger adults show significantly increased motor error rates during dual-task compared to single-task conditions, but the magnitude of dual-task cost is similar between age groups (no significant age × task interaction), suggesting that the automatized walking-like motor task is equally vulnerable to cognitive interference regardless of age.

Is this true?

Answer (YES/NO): NO